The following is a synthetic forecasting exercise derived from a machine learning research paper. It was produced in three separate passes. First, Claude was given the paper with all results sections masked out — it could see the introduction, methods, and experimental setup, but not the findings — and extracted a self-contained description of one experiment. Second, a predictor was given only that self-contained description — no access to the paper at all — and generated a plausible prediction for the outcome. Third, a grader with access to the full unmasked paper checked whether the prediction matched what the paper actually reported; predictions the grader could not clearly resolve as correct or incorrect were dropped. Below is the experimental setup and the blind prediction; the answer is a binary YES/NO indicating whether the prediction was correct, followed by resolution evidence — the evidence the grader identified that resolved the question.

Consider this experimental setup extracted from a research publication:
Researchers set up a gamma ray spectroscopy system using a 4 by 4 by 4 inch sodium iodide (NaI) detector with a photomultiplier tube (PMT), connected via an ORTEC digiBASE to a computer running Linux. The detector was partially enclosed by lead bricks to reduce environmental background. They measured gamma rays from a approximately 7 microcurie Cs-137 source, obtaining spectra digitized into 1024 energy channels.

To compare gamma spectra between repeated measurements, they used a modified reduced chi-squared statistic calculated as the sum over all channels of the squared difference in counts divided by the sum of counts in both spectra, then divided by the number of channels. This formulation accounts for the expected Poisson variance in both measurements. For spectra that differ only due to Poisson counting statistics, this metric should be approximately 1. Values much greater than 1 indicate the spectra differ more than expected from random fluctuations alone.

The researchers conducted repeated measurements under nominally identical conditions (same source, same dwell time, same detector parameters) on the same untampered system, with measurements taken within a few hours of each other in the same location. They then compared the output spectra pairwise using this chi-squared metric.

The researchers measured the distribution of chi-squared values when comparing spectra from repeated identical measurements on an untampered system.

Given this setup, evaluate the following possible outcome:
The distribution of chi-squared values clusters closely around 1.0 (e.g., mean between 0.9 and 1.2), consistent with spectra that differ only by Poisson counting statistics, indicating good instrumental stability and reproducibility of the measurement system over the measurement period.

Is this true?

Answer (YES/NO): NO